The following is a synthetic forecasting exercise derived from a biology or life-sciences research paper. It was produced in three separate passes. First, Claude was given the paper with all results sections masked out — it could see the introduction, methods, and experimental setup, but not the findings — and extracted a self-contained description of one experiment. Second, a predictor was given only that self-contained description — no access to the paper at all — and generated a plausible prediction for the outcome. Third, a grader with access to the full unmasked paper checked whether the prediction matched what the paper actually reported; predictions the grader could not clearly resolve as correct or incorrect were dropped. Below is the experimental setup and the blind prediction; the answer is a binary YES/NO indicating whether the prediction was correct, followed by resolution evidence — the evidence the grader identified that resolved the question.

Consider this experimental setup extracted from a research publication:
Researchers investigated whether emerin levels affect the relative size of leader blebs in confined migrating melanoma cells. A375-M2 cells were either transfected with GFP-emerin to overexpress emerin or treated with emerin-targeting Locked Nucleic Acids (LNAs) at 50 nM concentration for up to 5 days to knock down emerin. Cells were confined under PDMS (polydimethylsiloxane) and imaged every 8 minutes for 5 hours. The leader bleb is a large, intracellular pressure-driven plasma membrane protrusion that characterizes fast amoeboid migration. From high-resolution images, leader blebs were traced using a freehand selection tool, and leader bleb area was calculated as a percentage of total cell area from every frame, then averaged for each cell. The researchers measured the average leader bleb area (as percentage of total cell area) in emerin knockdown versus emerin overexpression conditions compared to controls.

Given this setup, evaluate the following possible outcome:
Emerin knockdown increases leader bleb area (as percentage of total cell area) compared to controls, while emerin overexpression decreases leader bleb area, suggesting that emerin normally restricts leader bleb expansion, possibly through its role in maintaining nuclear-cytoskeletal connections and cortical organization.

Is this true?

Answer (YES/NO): NO